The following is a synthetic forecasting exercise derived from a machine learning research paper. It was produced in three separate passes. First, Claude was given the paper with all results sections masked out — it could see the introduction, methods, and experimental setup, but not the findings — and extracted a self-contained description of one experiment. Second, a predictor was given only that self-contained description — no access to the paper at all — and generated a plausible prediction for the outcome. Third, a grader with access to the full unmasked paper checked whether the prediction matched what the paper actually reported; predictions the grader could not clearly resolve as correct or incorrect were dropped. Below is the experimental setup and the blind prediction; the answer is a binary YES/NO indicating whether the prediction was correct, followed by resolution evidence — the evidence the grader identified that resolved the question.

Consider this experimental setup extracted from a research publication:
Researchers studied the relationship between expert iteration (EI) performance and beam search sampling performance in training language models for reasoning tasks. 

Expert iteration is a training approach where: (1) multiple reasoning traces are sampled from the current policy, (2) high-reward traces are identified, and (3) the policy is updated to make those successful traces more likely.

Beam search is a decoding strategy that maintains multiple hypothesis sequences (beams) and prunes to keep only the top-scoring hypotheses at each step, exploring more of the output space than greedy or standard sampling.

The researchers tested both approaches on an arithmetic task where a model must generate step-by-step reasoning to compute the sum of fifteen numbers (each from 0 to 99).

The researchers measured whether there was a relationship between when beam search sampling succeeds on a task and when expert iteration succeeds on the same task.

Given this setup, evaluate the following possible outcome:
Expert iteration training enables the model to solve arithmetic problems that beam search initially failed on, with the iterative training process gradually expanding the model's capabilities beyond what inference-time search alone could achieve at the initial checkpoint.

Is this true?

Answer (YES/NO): NO